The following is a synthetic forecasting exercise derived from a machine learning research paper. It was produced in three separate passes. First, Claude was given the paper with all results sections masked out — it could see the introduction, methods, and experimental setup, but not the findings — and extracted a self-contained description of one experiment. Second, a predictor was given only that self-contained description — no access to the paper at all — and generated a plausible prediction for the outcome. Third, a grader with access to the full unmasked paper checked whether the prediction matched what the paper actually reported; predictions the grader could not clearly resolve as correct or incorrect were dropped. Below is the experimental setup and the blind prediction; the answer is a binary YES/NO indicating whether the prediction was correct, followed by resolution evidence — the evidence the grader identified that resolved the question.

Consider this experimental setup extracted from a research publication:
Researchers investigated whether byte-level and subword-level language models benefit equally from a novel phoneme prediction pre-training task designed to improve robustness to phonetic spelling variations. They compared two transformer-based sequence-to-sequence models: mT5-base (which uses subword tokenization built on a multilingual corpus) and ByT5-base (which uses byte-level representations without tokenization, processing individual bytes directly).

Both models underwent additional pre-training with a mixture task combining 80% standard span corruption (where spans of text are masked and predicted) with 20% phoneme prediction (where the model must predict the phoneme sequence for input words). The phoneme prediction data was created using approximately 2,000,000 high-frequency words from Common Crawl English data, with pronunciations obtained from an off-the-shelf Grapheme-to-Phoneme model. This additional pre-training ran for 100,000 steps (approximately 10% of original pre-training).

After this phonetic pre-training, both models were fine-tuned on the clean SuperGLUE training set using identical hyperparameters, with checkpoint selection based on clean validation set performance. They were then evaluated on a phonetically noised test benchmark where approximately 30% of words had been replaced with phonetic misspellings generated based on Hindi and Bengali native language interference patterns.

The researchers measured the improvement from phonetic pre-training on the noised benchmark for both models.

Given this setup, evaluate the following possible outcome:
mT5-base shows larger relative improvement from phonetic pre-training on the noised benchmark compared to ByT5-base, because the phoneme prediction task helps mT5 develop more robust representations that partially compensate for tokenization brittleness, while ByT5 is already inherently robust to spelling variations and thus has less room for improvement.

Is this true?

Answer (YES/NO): NO